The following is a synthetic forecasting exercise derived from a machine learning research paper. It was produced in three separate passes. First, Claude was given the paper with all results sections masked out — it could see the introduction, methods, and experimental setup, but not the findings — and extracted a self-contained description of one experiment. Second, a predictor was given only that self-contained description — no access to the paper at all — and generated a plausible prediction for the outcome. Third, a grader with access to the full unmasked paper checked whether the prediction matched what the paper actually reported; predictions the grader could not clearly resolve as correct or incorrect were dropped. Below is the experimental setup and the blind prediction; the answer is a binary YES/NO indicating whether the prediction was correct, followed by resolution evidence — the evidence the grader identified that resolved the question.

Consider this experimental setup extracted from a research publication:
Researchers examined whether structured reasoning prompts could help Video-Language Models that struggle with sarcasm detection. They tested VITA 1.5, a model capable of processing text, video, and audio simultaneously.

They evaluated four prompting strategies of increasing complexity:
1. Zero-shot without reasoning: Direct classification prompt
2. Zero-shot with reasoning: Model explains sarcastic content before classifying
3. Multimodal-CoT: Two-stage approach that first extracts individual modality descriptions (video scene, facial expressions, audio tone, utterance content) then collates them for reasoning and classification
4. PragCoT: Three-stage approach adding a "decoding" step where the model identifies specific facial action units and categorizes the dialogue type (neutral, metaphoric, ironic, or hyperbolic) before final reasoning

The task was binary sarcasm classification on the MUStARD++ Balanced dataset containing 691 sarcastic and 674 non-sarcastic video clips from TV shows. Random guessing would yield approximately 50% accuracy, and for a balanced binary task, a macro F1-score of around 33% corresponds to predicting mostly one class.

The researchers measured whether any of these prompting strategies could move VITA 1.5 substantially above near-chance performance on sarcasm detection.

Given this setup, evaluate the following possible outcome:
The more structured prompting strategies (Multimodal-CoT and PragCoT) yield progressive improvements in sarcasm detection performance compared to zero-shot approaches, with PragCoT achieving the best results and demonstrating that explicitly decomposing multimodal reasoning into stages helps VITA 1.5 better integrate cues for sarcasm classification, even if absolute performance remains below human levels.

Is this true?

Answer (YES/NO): NO